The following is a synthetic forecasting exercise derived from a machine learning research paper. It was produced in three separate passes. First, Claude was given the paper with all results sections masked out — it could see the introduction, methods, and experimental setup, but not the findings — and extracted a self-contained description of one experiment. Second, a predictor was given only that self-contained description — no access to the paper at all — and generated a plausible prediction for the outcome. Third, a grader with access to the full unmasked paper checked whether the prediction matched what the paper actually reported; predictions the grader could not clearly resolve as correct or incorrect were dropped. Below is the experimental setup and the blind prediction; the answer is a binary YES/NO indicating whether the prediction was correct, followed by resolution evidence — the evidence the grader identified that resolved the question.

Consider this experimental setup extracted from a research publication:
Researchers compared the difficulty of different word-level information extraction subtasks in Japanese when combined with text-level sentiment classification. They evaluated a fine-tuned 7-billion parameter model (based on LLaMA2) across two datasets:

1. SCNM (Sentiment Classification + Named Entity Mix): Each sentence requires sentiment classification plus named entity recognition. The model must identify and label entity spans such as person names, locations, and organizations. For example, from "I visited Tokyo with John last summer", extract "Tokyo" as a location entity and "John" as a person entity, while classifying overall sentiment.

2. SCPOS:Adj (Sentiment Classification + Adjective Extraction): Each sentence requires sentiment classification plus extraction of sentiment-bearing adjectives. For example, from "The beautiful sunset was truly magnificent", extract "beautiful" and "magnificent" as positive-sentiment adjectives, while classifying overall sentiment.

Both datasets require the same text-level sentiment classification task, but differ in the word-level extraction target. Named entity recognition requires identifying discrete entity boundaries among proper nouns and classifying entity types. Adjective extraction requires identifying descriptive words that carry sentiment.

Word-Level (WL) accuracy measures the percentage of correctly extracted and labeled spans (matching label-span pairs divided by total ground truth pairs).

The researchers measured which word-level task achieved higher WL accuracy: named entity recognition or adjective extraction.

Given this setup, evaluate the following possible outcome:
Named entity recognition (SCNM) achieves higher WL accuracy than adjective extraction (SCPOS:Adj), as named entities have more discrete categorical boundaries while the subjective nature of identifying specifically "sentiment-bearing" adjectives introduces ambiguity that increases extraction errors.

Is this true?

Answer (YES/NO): NO